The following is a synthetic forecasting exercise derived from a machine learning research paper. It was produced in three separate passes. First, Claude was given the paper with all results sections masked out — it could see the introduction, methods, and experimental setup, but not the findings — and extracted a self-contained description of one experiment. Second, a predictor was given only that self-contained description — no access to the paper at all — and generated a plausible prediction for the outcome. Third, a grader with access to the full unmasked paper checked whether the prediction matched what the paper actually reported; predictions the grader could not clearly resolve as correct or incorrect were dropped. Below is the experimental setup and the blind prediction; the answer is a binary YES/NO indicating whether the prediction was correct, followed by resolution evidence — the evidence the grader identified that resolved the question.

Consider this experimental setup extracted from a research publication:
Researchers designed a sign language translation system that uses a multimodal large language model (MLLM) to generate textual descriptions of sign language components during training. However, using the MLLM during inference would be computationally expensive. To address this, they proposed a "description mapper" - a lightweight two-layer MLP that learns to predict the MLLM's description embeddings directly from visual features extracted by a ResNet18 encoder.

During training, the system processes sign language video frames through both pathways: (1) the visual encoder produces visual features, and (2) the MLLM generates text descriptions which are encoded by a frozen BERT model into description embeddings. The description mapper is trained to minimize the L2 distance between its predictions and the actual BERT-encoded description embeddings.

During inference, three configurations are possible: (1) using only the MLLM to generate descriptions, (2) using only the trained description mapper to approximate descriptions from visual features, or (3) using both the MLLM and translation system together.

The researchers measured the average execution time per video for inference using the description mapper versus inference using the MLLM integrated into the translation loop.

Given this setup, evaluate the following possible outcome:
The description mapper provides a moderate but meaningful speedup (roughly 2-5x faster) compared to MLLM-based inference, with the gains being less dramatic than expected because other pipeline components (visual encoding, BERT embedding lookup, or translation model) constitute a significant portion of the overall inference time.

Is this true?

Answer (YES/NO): NO